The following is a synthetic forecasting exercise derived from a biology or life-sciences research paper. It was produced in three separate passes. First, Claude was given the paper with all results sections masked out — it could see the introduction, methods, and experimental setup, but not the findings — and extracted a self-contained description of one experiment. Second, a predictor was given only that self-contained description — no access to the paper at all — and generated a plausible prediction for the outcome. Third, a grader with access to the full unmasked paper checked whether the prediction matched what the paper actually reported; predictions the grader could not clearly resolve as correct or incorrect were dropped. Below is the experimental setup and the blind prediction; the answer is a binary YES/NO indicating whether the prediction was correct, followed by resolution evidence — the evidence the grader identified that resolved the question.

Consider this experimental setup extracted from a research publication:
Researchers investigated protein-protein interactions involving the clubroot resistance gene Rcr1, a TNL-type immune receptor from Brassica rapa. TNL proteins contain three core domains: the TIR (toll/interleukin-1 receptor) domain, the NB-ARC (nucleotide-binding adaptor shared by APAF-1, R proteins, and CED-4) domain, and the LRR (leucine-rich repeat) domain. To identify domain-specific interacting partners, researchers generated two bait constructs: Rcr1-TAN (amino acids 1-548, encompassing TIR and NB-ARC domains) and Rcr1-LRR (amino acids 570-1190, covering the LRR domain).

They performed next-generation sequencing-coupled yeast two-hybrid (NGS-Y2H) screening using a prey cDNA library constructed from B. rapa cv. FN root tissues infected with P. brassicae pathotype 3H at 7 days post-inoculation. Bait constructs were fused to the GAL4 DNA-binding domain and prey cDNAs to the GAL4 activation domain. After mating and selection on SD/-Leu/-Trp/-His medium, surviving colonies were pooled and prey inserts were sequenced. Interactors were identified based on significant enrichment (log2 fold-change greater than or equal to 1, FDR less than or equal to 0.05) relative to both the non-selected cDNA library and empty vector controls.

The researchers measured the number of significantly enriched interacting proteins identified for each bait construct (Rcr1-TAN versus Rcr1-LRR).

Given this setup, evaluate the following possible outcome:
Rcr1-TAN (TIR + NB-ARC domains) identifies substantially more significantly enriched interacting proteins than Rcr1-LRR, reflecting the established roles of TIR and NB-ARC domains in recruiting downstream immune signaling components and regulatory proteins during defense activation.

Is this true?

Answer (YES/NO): YES